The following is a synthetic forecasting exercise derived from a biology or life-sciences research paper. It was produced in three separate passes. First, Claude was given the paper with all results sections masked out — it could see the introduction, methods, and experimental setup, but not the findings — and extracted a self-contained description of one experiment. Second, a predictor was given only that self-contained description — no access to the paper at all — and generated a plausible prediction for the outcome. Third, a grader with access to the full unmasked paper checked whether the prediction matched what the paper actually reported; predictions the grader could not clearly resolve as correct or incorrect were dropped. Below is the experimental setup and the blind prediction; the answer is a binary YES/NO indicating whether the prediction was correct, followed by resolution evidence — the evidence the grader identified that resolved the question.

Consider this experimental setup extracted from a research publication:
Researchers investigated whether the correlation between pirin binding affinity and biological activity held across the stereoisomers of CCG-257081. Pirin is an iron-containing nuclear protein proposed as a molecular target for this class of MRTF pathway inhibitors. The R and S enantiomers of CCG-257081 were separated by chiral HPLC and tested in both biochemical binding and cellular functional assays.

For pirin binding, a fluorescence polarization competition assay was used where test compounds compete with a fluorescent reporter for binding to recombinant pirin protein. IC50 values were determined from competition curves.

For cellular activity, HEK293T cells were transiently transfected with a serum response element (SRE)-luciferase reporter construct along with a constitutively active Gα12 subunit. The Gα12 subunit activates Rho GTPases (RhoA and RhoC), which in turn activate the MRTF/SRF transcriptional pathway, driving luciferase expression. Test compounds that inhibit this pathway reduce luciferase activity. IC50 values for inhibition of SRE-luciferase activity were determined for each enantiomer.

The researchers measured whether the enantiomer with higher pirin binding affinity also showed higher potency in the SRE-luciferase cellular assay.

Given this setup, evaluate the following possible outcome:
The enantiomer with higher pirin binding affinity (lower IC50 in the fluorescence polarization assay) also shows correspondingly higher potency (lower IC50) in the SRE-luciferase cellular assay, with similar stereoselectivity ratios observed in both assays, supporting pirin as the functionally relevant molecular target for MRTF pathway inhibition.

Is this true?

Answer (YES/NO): NO